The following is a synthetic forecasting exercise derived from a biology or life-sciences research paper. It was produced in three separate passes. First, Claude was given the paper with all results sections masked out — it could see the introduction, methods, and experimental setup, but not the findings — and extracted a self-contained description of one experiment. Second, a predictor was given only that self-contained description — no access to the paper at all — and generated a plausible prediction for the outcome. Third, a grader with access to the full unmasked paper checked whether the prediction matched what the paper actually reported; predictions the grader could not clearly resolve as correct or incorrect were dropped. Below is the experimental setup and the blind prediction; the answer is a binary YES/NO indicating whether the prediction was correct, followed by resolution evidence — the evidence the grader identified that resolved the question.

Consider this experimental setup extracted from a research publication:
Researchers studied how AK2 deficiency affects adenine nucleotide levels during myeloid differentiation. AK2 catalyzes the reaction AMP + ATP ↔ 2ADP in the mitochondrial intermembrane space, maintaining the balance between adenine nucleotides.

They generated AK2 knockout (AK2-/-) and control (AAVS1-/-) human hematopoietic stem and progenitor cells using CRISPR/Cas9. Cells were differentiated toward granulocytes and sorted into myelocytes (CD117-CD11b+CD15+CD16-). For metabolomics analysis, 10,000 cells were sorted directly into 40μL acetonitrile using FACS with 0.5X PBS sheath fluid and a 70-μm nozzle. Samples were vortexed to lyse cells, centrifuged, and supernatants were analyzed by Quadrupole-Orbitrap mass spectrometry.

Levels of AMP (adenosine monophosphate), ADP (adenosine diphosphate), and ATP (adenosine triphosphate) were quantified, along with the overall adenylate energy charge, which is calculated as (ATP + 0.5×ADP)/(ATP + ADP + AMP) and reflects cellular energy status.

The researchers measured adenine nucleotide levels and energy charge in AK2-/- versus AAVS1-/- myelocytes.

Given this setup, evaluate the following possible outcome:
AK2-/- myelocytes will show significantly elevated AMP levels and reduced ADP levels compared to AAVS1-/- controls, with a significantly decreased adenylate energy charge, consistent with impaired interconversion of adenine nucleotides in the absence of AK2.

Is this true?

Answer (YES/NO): NO